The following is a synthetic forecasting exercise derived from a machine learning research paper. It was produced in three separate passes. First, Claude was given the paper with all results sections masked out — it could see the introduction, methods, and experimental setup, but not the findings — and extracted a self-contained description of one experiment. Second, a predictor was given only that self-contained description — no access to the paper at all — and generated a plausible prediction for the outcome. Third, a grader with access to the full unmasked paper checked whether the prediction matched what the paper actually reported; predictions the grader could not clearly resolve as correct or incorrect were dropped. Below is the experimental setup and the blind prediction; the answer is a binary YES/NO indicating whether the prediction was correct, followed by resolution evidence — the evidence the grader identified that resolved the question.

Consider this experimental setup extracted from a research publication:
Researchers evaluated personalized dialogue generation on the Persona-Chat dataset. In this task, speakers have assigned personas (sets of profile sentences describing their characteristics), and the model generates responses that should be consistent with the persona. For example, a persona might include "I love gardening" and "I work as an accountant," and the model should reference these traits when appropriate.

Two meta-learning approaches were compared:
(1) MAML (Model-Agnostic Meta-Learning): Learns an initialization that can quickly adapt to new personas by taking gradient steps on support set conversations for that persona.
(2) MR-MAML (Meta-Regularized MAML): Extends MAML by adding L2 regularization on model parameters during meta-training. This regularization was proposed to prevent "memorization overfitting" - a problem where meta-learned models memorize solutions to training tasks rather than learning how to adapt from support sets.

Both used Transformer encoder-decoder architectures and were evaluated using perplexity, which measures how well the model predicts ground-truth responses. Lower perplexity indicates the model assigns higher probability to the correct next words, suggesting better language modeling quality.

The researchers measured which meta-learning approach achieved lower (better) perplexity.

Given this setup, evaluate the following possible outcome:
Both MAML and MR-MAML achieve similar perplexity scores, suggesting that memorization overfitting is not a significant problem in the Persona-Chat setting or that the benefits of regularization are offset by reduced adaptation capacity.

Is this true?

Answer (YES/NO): NO